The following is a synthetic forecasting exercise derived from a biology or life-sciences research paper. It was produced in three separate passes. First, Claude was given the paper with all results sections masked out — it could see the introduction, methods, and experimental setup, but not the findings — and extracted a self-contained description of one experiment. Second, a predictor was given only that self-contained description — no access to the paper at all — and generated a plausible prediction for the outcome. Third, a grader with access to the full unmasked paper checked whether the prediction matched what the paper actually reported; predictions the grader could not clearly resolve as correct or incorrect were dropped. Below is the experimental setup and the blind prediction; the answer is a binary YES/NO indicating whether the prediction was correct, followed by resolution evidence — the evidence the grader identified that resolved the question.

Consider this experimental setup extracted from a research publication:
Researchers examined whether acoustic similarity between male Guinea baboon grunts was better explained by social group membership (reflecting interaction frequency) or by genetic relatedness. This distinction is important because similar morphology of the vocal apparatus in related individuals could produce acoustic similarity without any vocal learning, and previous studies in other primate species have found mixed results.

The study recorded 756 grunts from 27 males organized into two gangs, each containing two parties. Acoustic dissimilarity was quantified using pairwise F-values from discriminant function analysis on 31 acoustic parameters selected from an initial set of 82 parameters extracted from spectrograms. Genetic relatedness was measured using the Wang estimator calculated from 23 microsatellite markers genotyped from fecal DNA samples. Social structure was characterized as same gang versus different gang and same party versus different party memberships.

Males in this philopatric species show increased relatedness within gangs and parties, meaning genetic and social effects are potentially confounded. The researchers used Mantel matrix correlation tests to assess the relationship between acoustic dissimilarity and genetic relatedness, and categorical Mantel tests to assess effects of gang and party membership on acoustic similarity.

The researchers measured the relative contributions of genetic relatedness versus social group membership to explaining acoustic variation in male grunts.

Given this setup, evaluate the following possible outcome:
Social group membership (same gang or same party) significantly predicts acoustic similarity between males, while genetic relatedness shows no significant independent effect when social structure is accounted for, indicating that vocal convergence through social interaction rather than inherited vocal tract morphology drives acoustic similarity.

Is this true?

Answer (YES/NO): YES